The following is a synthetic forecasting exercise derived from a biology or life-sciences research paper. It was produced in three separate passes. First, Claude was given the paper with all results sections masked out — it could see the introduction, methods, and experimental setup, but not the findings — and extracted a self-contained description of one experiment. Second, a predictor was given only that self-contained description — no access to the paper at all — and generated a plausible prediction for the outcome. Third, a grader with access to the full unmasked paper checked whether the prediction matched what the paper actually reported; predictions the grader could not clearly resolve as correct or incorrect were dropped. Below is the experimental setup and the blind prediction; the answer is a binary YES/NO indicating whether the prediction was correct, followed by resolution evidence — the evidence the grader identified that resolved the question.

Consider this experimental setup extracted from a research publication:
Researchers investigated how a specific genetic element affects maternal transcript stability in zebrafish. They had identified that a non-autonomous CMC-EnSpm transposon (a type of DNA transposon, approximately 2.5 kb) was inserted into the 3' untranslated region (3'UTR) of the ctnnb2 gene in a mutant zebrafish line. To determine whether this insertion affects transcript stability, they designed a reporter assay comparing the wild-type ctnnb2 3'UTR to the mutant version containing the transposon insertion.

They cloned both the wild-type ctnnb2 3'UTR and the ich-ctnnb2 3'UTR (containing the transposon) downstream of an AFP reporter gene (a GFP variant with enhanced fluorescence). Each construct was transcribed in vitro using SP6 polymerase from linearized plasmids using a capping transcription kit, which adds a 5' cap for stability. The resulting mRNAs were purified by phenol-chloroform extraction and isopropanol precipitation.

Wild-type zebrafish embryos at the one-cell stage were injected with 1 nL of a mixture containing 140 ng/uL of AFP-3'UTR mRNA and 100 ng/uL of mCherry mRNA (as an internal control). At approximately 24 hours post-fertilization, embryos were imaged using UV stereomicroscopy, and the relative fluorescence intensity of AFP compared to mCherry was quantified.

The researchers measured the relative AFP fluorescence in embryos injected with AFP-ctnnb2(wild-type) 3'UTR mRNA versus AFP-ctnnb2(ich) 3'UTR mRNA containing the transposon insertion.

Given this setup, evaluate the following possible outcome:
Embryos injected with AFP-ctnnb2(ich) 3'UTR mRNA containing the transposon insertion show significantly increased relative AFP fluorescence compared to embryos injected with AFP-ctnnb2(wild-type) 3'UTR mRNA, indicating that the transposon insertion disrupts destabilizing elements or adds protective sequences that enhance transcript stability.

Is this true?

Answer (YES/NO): NO